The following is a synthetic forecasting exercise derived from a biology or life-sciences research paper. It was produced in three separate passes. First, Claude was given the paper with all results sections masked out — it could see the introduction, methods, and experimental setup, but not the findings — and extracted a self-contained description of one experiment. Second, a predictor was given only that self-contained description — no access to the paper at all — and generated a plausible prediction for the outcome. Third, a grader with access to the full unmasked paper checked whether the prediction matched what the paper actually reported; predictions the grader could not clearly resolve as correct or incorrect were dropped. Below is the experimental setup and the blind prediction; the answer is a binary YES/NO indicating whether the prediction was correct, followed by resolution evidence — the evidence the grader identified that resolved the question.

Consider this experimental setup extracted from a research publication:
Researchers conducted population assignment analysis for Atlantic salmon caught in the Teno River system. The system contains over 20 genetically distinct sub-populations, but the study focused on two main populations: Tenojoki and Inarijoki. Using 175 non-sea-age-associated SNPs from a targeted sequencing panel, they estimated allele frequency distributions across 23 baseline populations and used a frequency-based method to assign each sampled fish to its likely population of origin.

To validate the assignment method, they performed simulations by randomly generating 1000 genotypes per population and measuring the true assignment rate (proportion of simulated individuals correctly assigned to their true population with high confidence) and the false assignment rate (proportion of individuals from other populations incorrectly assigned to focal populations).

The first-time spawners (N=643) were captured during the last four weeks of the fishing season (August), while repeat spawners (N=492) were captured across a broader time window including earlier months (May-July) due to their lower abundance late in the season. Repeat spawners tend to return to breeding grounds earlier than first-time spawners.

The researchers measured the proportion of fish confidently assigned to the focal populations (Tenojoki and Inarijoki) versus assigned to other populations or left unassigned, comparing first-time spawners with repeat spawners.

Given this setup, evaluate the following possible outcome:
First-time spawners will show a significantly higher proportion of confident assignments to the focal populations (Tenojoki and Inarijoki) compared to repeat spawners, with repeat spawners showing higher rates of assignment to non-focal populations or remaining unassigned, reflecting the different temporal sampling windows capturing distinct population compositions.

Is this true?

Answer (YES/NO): YES